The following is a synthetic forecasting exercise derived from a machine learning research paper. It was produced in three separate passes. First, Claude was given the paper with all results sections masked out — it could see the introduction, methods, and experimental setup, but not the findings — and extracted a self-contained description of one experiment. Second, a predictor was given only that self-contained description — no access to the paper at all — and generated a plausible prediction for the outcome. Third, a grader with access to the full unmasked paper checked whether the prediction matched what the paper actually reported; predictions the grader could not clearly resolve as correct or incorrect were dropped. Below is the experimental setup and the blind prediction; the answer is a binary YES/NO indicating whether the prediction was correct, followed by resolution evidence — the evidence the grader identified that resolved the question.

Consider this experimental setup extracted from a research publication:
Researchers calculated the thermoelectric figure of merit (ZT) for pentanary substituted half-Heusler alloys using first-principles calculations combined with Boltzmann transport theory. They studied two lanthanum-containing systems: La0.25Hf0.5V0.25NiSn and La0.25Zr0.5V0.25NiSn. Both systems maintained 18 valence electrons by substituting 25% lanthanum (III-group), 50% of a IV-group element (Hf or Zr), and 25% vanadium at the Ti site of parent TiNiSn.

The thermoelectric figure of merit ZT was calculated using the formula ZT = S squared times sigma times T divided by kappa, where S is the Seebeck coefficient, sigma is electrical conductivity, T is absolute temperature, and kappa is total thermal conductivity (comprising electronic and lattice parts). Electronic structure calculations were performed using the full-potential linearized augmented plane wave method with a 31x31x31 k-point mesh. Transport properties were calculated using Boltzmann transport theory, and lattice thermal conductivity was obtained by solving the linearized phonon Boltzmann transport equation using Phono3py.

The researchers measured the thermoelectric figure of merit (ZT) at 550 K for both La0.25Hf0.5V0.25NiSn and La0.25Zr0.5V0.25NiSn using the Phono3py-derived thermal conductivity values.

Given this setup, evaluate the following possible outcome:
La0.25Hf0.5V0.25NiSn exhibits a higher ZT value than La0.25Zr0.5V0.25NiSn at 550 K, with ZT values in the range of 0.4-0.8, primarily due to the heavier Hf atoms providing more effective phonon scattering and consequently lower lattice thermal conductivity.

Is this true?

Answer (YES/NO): YES